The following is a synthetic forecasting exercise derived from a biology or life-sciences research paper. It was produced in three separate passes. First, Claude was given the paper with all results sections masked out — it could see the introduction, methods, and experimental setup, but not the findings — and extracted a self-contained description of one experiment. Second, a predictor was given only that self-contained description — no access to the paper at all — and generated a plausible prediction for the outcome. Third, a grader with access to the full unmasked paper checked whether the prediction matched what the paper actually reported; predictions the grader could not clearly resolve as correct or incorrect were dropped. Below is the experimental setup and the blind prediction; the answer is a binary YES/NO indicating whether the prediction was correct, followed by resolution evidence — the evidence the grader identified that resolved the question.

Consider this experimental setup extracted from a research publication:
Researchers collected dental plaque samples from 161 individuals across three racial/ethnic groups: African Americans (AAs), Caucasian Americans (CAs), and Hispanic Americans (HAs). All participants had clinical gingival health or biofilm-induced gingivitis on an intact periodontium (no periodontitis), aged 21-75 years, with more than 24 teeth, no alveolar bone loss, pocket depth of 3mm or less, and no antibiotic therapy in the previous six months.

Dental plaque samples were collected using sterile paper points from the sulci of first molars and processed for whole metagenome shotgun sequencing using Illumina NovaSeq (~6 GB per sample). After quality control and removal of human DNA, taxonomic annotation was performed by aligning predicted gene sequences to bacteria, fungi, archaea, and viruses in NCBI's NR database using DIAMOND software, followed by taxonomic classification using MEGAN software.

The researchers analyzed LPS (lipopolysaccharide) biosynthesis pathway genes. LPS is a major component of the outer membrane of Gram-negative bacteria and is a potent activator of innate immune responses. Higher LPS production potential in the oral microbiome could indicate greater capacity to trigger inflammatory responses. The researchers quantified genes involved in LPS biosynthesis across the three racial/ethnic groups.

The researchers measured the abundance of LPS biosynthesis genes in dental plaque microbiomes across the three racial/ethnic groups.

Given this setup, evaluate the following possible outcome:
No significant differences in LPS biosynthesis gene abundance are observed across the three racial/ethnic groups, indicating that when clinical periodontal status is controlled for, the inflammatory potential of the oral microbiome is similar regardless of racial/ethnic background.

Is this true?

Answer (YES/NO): NO